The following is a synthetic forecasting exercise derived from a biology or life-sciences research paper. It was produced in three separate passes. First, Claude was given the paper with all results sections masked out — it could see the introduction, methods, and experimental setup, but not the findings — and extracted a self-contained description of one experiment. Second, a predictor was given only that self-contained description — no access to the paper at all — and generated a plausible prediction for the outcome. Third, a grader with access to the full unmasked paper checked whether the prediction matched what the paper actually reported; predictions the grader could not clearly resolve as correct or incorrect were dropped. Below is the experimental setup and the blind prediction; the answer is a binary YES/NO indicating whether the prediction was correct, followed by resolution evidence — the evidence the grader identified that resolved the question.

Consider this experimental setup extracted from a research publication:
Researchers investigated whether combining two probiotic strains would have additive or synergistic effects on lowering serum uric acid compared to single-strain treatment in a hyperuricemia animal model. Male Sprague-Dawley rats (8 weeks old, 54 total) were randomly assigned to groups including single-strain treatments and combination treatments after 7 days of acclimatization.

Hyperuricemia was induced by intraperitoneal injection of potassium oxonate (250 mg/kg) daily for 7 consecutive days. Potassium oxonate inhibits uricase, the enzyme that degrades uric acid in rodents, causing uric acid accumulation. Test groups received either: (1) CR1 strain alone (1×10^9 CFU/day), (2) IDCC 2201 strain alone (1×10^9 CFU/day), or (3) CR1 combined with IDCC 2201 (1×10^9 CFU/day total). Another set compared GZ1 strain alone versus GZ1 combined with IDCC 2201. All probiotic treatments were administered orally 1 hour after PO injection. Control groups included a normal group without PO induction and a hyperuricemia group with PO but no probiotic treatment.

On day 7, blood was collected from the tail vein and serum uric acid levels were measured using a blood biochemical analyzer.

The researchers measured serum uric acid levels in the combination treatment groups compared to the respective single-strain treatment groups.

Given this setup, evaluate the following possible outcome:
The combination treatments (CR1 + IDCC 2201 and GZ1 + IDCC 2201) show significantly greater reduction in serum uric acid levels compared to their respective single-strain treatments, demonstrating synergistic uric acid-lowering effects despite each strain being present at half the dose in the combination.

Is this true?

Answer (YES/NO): NO